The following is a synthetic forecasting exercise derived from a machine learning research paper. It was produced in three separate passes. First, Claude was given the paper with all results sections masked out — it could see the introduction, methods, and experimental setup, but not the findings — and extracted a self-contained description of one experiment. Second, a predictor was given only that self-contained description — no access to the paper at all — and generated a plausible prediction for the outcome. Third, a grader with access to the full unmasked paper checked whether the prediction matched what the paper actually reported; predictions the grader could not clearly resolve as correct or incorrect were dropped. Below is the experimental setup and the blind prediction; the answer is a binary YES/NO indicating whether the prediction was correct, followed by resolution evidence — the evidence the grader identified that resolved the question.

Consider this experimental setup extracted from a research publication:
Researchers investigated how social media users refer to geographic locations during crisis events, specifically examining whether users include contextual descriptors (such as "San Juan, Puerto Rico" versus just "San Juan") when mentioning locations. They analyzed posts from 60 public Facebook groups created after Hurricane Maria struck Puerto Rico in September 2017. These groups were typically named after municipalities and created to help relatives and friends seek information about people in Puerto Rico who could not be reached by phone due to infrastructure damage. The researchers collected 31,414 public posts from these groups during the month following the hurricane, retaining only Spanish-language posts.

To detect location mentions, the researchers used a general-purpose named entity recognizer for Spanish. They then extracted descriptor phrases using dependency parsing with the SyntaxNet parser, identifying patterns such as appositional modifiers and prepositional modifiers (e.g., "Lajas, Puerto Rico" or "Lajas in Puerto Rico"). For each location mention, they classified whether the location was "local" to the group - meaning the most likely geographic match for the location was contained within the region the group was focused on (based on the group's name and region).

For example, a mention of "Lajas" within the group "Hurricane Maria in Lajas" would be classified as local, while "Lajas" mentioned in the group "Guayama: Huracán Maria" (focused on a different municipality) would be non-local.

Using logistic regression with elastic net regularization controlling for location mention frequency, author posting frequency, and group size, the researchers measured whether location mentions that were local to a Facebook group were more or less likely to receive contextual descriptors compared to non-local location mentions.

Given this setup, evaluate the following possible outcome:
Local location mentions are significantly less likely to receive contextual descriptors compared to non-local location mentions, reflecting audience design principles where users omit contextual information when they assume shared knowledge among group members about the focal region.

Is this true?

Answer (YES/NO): YES